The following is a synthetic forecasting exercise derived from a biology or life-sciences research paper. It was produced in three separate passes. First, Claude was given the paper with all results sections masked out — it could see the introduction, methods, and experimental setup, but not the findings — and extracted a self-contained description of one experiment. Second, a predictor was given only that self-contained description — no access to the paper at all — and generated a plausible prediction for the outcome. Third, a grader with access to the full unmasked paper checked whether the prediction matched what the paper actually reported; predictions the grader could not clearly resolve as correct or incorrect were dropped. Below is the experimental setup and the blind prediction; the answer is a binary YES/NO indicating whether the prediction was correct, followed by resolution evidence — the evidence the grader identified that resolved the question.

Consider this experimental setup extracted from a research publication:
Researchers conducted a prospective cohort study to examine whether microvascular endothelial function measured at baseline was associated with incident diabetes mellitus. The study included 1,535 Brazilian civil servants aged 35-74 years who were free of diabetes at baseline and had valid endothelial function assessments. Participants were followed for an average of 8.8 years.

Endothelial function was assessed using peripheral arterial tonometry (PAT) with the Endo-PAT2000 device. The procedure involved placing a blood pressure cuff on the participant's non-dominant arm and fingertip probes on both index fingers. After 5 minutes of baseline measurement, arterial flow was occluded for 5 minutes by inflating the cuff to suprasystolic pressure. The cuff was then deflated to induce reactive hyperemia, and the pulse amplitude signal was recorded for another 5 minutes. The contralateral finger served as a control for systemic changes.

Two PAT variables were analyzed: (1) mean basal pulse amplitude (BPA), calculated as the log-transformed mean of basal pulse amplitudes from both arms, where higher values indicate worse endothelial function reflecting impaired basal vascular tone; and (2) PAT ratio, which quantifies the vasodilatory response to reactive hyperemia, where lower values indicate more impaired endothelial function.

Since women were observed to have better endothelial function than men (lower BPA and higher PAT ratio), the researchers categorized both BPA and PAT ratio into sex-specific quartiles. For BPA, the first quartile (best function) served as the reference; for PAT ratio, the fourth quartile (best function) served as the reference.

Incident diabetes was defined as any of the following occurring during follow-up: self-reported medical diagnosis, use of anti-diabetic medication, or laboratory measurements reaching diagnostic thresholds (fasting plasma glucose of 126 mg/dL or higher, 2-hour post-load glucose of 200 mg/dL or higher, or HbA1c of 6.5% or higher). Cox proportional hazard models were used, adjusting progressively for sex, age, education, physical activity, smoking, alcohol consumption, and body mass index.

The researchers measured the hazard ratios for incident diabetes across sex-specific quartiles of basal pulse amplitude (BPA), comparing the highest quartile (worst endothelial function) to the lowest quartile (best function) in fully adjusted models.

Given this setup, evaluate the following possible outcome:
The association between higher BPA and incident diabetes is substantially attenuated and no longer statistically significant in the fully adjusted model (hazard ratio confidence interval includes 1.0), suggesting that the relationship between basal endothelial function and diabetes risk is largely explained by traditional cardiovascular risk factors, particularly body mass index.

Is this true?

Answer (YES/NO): NO